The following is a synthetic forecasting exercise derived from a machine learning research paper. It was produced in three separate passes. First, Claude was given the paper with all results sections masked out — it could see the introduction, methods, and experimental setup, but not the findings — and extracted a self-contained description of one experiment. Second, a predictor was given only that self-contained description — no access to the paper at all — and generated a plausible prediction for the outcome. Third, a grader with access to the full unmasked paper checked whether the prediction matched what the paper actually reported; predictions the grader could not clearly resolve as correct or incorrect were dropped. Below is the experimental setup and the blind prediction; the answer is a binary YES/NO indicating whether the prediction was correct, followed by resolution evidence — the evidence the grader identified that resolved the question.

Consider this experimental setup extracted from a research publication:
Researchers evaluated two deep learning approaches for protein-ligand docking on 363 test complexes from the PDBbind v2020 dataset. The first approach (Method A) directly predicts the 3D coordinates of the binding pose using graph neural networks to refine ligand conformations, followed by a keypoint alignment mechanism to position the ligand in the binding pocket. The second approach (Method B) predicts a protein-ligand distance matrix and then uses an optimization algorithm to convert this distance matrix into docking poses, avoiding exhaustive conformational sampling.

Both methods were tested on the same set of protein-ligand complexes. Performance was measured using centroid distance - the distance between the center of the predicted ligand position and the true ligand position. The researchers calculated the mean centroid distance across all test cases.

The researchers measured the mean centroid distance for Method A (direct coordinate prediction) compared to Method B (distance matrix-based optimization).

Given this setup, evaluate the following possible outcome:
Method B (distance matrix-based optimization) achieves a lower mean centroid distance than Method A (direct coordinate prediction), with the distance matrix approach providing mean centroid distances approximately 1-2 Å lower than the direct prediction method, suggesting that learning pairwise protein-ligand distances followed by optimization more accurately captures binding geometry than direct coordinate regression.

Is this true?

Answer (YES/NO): NO